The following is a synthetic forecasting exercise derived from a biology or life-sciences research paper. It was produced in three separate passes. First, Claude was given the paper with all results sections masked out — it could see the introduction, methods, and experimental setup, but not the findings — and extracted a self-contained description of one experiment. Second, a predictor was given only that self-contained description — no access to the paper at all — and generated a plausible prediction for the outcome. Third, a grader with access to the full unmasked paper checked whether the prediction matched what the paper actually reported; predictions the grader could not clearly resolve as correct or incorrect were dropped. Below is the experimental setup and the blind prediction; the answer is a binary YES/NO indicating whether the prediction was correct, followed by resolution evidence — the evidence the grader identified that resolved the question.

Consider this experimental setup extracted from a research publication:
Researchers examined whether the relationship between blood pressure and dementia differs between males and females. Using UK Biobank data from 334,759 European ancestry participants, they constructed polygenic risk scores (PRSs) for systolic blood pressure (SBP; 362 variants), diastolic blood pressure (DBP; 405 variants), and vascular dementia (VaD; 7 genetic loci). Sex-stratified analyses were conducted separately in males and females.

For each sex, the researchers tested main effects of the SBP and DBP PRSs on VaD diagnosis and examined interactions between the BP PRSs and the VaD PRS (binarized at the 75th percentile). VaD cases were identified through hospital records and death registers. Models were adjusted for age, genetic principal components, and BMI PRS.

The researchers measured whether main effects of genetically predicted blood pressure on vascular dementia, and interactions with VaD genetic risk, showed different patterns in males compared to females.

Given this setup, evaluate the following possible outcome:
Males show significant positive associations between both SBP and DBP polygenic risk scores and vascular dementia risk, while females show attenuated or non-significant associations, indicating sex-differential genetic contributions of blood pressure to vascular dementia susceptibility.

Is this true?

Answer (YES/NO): NO